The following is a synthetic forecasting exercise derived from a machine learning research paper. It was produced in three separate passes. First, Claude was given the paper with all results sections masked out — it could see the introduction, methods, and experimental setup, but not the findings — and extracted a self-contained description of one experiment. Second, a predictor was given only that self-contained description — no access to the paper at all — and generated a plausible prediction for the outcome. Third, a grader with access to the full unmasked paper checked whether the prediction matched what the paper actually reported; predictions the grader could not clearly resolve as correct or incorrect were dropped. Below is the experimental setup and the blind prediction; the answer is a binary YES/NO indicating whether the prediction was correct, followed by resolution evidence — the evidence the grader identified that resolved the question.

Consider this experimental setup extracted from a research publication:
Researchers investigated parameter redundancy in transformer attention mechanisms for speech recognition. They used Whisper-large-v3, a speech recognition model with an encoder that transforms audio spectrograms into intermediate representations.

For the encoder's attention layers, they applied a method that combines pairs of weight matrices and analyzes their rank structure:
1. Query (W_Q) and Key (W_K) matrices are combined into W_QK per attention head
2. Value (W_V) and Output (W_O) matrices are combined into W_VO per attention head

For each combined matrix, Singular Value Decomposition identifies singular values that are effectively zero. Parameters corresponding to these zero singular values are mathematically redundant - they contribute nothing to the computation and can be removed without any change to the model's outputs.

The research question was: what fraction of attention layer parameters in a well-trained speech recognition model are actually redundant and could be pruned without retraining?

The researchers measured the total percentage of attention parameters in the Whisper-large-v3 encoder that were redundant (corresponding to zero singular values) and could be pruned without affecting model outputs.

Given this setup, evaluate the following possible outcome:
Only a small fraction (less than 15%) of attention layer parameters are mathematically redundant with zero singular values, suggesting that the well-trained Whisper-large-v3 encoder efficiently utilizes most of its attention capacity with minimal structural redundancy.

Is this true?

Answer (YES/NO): NO